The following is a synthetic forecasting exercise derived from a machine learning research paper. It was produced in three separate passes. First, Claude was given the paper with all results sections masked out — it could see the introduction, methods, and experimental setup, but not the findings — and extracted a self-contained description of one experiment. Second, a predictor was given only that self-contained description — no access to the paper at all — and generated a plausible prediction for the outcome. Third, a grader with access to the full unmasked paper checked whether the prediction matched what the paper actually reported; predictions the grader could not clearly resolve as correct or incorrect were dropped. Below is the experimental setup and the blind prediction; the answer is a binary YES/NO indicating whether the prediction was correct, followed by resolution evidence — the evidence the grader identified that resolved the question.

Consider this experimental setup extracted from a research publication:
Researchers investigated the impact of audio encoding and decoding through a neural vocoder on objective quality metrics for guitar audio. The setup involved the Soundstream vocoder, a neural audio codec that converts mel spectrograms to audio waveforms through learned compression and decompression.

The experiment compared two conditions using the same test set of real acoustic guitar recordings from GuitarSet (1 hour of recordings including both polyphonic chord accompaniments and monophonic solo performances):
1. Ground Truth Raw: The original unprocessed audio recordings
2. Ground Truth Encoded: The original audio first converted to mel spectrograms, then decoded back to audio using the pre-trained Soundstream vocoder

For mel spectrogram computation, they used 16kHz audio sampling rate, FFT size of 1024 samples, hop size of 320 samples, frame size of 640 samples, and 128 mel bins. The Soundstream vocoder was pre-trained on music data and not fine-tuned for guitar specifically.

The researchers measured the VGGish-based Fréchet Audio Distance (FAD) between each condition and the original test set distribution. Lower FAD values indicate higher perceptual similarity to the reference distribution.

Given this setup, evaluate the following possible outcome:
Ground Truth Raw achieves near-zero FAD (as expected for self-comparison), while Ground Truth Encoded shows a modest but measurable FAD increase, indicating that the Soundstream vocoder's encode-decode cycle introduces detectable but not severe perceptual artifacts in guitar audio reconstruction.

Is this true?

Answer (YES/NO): NO